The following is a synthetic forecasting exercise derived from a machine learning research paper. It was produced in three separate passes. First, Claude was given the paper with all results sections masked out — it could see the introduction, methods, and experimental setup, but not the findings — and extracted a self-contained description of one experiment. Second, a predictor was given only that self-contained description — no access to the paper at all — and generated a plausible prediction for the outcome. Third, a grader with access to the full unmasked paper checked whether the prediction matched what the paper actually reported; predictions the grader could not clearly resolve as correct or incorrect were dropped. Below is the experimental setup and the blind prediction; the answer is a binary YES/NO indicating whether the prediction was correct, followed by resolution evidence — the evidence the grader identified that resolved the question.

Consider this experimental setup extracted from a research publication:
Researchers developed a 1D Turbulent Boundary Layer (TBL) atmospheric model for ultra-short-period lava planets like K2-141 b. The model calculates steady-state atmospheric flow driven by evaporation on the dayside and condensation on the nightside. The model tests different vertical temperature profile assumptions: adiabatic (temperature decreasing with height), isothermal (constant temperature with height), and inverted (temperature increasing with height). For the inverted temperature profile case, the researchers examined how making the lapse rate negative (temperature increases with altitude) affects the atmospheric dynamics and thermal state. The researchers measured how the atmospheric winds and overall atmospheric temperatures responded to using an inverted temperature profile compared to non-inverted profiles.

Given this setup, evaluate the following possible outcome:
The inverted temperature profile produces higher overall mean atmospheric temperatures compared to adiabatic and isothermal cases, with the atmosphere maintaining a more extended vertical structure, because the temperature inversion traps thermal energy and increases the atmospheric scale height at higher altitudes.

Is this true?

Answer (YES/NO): NO